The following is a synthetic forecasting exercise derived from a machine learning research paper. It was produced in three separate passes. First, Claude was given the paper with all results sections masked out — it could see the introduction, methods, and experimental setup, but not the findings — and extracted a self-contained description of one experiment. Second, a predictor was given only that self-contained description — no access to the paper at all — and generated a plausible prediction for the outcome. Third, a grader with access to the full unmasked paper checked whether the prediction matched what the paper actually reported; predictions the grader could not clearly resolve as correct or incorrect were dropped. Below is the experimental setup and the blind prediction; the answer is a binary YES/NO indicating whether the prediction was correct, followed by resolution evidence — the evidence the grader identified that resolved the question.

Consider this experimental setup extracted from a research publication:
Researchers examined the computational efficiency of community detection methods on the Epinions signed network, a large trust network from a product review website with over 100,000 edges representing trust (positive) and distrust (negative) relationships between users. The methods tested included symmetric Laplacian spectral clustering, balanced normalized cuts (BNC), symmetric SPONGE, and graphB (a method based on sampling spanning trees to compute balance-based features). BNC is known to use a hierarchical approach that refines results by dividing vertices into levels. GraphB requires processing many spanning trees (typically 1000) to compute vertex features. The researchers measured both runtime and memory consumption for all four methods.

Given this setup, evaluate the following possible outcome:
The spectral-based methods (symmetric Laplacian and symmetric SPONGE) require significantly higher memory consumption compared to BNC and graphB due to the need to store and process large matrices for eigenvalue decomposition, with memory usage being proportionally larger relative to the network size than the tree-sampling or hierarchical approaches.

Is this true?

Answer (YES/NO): NO